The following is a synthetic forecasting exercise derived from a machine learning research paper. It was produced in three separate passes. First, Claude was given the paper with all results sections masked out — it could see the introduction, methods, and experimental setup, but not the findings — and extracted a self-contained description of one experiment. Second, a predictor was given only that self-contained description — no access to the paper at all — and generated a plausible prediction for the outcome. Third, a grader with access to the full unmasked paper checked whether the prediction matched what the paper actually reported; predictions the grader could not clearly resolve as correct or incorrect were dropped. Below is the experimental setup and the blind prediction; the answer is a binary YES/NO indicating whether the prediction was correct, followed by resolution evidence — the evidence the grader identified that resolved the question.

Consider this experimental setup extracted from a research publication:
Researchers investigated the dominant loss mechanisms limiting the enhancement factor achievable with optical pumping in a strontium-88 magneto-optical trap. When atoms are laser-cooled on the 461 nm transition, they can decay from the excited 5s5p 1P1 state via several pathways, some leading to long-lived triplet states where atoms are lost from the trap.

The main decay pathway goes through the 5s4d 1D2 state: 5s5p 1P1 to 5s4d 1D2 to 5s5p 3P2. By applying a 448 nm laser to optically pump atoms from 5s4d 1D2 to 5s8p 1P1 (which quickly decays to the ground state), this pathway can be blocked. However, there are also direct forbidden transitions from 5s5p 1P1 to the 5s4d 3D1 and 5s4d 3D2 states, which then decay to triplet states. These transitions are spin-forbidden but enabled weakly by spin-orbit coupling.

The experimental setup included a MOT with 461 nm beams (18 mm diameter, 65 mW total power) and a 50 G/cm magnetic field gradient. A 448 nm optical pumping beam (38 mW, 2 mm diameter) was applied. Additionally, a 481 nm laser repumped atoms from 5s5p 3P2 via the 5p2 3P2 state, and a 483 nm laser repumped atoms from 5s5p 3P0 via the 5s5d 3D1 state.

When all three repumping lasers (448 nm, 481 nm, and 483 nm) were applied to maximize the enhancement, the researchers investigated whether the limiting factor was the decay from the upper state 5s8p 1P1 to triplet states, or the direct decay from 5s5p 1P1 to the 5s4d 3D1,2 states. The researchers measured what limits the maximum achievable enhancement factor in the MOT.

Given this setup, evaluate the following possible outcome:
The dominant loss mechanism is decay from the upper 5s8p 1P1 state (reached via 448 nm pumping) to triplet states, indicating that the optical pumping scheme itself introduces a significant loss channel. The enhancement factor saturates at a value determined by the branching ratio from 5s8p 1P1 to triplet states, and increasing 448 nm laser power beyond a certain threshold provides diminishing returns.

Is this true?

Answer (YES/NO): NO